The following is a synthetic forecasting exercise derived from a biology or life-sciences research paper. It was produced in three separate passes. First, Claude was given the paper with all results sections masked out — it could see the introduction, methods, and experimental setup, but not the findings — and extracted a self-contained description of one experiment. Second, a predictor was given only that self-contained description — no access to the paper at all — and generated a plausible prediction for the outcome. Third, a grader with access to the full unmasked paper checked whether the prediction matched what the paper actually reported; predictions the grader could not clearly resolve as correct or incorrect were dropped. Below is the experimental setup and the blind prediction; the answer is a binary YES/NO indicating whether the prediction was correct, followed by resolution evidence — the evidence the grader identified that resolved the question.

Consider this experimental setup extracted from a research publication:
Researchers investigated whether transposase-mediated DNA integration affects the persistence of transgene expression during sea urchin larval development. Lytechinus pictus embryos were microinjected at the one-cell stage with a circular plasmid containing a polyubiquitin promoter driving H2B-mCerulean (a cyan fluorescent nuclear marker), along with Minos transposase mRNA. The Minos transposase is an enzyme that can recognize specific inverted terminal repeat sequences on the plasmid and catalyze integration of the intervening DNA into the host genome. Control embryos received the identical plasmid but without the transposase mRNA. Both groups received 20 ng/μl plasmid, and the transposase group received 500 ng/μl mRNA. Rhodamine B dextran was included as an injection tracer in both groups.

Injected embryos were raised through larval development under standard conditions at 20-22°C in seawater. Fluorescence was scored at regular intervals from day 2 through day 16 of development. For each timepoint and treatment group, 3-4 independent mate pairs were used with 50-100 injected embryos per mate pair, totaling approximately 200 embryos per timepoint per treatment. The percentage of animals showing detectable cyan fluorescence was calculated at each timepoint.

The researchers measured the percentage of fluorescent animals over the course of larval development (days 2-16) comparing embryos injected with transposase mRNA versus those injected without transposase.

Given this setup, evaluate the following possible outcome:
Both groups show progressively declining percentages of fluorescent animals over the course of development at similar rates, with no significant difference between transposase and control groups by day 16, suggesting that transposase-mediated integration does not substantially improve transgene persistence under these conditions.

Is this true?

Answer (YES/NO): NO